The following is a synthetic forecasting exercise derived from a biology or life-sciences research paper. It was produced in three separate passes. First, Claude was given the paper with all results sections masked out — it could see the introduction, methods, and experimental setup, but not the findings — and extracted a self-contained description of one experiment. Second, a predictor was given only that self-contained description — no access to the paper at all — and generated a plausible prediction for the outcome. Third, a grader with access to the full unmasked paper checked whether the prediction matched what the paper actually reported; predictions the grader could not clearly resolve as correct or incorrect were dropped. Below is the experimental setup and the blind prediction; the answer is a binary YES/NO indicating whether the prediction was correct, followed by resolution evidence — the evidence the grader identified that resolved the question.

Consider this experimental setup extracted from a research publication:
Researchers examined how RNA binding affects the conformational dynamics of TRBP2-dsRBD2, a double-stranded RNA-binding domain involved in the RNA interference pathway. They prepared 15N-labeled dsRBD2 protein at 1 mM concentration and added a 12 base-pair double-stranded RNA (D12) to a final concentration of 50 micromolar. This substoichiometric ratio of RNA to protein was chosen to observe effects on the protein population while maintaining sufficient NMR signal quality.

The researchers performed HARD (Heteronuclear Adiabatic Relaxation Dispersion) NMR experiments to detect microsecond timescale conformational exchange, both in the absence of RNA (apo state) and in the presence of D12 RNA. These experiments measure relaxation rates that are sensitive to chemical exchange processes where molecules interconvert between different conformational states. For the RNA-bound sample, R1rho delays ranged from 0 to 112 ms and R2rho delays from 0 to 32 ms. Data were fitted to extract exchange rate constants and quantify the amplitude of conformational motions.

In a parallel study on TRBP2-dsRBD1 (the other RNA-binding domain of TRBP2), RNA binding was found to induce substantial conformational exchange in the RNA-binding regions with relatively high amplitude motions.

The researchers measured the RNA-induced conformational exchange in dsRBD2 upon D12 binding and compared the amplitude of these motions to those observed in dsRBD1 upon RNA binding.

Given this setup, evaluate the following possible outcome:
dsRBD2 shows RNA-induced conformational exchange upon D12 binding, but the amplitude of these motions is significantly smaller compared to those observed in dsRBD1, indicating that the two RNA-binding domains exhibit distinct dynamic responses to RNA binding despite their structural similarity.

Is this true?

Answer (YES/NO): YES